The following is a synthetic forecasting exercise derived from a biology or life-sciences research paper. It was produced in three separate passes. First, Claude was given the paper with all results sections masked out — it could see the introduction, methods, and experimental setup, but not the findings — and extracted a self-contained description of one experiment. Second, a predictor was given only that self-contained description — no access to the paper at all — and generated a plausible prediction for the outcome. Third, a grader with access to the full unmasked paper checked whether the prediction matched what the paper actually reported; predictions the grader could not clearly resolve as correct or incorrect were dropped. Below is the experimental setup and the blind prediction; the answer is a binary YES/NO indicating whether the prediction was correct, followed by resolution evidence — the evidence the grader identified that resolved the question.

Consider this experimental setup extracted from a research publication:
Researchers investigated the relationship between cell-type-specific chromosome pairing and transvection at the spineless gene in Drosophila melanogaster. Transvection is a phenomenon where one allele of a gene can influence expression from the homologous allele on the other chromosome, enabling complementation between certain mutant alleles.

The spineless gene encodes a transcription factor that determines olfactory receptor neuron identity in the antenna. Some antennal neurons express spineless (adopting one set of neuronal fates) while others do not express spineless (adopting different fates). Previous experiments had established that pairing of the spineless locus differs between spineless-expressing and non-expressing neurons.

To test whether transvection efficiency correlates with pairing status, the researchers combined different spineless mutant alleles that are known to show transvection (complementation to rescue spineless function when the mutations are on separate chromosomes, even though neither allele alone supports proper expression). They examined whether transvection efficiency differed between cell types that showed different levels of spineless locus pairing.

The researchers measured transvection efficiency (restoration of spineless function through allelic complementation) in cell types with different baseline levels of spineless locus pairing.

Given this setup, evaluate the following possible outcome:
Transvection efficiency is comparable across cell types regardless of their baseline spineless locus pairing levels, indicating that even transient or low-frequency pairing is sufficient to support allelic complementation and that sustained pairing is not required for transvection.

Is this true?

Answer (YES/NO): NO